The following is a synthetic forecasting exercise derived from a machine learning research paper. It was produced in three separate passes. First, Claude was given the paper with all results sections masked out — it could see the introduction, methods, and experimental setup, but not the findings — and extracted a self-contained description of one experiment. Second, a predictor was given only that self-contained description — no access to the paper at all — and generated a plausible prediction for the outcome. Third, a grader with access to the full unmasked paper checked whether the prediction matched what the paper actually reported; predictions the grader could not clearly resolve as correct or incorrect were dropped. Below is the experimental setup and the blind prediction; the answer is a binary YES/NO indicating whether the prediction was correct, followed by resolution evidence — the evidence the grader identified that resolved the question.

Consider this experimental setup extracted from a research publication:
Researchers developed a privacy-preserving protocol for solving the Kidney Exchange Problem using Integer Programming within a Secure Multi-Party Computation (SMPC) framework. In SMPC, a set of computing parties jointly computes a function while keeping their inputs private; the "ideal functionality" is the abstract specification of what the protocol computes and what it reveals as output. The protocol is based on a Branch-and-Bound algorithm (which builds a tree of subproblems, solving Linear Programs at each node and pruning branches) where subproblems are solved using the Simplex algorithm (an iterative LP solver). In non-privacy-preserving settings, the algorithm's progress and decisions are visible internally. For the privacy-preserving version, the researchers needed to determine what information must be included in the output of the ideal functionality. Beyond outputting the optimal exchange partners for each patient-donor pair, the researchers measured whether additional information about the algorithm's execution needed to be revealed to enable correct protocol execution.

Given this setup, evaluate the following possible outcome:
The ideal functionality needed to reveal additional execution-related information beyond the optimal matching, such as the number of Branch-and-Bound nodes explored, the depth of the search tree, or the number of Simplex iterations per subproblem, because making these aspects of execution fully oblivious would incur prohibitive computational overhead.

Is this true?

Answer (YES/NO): YES